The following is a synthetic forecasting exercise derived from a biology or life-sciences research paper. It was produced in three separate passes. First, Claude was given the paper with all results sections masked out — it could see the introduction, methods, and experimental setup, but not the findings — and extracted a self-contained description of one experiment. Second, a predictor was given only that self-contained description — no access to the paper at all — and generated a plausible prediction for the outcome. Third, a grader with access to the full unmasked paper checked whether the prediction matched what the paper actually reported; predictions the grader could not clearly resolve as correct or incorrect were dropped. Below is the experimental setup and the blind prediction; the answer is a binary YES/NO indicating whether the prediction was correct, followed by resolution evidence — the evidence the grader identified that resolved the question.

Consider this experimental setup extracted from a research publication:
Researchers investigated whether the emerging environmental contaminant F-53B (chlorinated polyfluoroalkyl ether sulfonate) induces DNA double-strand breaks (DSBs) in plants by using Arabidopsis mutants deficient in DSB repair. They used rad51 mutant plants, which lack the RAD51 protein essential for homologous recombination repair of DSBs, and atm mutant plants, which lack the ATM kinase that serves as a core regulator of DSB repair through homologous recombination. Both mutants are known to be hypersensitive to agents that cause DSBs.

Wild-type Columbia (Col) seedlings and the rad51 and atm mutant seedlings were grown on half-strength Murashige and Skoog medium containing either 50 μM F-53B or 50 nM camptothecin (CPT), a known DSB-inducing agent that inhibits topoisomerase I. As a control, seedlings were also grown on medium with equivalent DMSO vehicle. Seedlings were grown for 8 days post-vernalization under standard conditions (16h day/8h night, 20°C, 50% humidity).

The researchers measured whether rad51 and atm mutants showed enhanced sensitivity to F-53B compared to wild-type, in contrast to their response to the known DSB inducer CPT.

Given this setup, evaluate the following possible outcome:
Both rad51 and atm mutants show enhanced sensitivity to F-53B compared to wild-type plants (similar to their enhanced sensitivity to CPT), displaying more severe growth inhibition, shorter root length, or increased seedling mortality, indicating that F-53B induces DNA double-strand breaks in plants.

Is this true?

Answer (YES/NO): NO